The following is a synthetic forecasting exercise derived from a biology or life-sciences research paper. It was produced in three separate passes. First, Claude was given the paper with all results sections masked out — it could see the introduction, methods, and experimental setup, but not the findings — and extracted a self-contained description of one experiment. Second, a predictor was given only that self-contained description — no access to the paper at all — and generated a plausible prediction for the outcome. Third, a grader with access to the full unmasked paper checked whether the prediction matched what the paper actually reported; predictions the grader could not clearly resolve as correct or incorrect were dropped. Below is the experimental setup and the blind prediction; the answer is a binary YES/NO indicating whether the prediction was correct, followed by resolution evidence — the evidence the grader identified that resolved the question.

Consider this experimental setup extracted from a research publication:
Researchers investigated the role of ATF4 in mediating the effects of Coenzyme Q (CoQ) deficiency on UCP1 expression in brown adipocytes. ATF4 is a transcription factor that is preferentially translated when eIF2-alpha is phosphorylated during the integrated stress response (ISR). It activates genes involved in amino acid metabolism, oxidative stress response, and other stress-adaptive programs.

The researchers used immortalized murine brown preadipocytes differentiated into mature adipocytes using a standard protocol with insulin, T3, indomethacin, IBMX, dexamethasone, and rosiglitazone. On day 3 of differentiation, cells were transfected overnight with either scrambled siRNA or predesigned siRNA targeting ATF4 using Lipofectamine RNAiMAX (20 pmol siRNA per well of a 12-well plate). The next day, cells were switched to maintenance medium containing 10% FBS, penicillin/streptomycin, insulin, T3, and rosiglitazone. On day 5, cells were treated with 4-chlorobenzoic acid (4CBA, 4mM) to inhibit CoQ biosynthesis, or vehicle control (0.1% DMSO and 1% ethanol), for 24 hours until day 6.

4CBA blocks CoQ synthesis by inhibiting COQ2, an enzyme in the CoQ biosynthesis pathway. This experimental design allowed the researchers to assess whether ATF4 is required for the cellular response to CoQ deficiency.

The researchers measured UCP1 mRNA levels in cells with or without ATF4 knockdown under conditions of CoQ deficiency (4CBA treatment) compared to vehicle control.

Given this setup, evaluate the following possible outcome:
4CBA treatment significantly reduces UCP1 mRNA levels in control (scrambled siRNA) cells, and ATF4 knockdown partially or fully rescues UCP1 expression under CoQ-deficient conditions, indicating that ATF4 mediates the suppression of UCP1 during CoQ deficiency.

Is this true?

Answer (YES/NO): YES